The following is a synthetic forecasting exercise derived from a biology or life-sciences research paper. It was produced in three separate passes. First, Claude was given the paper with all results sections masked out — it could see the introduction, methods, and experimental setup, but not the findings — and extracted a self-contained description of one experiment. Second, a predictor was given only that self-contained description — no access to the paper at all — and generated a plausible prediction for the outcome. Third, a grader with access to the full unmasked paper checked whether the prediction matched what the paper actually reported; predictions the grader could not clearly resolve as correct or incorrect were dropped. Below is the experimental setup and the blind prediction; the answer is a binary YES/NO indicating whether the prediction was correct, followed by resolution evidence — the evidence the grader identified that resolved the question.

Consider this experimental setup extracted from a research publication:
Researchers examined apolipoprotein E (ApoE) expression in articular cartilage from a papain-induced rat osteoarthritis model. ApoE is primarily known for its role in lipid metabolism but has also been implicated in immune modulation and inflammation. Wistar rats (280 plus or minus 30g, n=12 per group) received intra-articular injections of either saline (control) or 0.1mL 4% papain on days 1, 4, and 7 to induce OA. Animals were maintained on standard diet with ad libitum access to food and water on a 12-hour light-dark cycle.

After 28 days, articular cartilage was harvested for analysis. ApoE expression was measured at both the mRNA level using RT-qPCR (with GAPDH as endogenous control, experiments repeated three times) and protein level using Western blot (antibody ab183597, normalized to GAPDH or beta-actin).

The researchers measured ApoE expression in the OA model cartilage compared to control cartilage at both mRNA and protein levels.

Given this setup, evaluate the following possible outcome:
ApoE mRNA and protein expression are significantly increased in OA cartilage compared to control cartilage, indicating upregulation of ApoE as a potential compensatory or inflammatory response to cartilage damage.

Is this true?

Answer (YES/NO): YES